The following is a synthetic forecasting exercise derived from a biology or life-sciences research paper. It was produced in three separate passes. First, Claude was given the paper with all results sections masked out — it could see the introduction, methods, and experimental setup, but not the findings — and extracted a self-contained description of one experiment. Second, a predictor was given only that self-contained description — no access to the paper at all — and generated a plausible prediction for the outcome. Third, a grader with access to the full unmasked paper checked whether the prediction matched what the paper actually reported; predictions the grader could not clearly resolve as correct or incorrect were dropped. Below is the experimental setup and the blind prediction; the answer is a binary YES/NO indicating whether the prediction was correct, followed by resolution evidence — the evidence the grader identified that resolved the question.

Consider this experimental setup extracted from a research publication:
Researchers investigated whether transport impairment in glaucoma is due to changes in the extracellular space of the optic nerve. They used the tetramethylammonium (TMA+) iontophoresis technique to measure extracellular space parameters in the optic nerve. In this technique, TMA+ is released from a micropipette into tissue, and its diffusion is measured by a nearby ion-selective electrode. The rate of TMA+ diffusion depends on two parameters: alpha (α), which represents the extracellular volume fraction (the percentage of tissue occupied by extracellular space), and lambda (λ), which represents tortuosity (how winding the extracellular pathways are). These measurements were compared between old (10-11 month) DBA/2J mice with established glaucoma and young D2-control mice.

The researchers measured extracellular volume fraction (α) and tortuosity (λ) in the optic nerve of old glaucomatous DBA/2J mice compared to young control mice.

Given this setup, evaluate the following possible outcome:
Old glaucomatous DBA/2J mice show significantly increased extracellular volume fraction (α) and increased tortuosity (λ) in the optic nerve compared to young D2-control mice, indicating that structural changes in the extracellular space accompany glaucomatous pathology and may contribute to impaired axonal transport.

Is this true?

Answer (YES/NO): NO